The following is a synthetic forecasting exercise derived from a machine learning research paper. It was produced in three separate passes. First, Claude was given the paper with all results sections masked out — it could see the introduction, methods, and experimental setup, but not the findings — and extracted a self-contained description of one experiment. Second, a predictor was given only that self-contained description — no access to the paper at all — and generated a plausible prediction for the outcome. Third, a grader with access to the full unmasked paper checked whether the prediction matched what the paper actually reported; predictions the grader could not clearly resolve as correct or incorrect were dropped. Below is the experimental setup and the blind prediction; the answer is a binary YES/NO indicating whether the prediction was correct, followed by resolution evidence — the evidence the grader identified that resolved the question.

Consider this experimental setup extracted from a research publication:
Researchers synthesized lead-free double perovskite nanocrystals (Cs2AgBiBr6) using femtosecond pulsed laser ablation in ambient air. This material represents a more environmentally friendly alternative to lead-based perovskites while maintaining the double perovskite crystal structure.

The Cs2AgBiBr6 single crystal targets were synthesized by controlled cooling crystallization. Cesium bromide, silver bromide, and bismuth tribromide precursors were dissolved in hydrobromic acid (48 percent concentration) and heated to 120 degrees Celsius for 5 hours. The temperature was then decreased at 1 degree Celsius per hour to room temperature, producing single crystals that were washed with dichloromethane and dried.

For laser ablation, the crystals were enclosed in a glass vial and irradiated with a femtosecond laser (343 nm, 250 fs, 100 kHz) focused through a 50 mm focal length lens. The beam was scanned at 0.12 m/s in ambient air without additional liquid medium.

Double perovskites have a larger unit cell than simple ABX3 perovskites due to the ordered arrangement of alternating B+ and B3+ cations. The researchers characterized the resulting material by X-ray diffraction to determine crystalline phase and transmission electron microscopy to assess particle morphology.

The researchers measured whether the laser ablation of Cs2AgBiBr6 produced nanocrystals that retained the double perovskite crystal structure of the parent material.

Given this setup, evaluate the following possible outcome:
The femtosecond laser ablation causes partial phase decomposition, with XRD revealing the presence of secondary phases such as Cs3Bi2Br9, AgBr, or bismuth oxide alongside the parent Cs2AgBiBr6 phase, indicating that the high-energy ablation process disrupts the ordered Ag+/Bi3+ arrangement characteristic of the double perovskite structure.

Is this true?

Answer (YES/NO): NO